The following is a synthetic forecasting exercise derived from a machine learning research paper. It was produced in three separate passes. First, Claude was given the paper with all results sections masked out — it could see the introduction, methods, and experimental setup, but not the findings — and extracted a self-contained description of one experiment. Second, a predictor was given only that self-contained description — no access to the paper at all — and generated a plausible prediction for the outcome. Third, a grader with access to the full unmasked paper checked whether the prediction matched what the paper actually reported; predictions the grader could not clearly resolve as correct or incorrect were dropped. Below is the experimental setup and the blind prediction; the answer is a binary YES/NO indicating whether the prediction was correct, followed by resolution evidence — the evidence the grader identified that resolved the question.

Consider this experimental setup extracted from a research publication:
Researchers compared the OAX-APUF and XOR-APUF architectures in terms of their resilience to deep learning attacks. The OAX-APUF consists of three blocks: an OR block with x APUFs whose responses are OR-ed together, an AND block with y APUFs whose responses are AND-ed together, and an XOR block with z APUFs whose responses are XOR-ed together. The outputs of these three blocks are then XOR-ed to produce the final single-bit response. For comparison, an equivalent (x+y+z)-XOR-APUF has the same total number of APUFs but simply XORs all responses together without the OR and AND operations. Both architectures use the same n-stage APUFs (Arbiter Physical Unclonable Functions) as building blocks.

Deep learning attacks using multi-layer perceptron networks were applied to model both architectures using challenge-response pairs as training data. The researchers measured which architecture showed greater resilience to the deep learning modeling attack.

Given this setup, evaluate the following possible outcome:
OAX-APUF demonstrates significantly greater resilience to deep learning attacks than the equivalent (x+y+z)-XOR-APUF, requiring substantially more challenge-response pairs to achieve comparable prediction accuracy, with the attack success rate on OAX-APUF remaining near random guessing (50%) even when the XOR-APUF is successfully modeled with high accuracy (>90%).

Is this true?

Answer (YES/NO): NO